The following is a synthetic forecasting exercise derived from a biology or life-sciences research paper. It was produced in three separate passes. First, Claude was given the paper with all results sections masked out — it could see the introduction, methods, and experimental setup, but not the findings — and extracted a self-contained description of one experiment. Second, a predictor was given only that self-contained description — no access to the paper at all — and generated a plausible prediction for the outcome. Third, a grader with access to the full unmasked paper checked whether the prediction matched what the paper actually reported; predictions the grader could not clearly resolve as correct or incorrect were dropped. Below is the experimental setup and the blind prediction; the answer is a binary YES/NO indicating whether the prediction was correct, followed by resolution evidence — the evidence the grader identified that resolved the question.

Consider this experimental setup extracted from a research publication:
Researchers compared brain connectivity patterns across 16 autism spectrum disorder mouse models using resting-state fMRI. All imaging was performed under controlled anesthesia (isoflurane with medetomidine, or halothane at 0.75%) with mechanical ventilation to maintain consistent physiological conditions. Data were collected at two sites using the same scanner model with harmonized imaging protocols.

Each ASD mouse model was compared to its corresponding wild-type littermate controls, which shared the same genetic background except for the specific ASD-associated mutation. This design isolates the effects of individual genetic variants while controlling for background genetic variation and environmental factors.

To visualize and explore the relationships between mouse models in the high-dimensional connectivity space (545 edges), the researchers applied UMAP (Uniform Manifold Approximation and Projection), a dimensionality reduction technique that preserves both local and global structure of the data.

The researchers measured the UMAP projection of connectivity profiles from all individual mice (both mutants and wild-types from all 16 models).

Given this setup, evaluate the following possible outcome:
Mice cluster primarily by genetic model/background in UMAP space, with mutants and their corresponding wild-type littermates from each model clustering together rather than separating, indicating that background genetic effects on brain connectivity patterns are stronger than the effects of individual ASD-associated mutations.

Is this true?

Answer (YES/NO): NO